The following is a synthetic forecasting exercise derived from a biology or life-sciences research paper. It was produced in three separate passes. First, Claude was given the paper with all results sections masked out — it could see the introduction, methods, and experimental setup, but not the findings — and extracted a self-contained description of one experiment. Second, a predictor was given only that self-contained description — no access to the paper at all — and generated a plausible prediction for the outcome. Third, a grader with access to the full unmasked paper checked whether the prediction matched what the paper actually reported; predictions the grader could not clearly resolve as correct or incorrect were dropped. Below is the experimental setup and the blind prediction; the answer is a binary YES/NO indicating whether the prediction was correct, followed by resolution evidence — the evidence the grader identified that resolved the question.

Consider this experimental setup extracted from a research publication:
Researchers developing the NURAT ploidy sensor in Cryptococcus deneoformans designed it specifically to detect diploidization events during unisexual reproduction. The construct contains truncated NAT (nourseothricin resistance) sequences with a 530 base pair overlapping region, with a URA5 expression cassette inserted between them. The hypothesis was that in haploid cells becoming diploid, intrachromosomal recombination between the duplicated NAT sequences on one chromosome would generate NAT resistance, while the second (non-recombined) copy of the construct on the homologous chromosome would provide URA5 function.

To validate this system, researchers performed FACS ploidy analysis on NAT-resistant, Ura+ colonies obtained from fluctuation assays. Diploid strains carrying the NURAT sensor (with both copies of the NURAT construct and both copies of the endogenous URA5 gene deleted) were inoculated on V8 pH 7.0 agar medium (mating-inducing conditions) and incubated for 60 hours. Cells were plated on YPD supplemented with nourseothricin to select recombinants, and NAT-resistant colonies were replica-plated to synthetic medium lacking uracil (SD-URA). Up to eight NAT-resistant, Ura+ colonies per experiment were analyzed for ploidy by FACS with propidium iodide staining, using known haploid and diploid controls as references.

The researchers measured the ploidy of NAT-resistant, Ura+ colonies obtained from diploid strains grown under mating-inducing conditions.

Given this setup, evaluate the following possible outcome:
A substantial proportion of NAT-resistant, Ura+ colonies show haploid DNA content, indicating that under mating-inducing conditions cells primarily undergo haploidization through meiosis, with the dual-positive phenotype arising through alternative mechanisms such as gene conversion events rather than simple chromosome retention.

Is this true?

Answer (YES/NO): NO